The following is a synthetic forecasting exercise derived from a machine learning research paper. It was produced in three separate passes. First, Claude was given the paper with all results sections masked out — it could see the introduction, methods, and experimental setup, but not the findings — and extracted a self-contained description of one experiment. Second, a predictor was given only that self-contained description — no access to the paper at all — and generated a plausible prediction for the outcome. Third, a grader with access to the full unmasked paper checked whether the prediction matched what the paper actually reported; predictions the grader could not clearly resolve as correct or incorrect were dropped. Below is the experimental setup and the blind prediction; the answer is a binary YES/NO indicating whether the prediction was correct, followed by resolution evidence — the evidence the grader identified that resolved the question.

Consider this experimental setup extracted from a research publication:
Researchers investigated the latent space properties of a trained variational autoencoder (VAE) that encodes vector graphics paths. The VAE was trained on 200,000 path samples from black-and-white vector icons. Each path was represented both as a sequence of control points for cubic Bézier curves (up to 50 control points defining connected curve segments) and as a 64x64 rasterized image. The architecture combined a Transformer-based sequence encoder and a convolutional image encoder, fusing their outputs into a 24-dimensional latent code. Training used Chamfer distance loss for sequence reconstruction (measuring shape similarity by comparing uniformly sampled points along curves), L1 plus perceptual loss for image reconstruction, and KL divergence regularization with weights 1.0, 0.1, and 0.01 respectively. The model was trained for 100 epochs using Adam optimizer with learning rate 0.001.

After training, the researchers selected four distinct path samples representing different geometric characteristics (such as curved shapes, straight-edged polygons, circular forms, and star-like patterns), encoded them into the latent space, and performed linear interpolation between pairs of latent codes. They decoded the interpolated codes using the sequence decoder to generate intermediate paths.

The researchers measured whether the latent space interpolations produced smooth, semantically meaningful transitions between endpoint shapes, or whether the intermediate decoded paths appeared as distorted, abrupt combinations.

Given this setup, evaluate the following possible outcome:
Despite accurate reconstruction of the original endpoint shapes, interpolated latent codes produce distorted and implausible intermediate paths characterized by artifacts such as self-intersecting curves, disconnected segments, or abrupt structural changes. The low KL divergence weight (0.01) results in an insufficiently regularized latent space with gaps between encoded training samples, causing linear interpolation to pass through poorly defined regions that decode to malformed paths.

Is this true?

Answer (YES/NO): NO